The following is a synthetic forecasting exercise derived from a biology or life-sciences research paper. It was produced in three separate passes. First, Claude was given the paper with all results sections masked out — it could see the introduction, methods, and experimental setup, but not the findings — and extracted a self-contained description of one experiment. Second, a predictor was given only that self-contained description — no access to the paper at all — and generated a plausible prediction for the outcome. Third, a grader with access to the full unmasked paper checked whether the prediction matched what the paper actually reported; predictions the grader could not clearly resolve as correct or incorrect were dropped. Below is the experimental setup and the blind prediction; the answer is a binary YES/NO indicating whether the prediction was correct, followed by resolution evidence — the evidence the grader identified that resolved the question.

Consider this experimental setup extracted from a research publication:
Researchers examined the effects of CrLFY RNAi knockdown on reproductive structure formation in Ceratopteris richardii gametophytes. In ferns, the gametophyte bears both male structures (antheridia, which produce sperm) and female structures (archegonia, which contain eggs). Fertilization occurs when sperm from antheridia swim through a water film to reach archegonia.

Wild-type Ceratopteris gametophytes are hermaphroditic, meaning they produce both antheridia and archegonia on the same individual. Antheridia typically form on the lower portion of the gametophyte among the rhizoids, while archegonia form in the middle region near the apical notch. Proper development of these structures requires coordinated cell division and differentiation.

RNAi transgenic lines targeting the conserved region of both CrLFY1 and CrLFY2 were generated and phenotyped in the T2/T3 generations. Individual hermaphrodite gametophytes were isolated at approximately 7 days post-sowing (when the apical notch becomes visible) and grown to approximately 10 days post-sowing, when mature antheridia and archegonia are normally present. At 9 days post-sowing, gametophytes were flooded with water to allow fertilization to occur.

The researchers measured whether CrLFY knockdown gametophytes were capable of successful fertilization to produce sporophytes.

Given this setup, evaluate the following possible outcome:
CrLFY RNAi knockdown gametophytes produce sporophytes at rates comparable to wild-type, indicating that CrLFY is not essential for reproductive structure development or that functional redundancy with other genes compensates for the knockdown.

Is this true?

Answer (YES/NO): NO